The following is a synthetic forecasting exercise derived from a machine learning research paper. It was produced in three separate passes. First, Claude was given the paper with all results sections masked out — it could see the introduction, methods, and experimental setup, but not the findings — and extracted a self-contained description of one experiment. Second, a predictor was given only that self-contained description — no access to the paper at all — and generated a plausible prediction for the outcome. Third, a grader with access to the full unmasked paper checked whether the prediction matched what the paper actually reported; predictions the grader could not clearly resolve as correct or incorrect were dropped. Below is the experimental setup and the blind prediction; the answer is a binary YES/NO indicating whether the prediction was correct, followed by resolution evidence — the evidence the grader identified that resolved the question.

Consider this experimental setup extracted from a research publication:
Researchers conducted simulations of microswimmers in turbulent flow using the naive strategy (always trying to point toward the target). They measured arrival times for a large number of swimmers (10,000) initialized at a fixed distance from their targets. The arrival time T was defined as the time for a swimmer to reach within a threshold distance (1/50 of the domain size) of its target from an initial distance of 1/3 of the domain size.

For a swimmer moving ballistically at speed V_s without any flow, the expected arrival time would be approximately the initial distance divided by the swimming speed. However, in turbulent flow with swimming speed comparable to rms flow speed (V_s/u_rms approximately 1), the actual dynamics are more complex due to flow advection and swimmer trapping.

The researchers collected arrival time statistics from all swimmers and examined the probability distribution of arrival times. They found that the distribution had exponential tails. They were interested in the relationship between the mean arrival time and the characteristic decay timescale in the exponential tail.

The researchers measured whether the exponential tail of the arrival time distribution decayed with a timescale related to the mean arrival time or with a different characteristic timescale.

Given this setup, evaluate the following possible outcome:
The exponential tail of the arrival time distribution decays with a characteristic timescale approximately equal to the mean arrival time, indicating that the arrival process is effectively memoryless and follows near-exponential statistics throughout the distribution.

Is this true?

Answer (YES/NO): YES